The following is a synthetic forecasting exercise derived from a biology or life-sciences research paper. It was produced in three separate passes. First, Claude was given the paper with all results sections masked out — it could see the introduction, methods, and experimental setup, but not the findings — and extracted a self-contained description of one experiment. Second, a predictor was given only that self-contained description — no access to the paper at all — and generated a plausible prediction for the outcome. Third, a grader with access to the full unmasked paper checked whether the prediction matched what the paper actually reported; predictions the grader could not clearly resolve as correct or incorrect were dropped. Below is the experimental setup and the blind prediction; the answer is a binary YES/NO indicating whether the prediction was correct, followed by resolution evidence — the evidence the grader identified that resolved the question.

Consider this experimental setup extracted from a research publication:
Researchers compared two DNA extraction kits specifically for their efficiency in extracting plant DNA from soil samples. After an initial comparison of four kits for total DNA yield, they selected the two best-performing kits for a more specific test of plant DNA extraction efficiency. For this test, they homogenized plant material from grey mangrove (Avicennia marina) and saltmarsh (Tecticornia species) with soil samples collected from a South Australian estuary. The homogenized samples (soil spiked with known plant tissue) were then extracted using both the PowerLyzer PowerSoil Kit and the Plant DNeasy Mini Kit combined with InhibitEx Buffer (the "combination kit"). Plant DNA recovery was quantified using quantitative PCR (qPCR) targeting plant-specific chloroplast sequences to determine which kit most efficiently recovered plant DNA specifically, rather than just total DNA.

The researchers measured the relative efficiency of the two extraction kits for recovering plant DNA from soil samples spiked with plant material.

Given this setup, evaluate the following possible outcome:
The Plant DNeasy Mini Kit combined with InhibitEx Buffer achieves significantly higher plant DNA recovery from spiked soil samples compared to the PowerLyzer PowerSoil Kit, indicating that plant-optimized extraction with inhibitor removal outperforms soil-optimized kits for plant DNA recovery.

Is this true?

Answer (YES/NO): NO